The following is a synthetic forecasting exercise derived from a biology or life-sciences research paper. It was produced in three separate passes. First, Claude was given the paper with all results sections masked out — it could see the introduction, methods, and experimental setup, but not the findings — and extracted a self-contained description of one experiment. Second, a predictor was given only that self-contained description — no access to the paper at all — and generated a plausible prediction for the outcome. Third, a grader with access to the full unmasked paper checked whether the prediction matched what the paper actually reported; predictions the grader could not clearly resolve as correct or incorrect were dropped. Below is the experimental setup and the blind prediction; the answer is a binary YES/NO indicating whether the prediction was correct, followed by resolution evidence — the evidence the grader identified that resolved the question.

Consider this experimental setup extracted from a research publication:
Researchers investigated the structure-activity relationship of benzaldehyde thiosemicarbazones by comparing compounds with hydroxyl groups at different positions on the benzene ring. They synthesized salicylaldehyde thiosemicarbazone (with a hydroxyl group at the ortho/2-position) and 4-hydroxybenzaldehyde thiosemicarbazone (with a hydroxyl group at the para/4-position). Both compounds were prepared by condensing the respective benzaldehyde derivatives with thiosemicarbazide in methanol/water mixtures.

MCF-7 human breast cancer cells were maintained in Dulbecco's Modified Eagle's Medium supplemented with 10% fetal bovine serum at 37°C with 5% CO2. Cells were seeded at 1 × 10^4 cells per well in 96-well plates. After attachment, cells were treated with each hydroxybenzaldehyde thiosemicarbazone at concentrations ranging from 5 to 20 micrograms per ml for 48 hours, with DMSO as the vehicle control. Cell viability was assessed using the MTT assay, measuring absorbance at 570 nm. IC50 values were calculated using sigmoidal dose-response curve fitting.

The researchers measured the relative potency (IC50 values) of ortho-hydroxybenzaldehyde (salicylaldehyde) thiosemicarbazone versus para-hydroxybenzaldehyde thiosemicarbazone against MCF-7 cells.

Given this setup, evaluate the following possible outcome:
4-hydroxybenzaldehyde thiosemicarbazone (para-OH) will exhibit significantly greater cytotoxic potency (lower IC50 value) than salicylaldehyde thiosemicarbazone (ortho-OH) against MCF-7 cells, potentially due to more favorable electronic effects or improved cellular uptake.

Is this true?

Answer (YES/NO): YES